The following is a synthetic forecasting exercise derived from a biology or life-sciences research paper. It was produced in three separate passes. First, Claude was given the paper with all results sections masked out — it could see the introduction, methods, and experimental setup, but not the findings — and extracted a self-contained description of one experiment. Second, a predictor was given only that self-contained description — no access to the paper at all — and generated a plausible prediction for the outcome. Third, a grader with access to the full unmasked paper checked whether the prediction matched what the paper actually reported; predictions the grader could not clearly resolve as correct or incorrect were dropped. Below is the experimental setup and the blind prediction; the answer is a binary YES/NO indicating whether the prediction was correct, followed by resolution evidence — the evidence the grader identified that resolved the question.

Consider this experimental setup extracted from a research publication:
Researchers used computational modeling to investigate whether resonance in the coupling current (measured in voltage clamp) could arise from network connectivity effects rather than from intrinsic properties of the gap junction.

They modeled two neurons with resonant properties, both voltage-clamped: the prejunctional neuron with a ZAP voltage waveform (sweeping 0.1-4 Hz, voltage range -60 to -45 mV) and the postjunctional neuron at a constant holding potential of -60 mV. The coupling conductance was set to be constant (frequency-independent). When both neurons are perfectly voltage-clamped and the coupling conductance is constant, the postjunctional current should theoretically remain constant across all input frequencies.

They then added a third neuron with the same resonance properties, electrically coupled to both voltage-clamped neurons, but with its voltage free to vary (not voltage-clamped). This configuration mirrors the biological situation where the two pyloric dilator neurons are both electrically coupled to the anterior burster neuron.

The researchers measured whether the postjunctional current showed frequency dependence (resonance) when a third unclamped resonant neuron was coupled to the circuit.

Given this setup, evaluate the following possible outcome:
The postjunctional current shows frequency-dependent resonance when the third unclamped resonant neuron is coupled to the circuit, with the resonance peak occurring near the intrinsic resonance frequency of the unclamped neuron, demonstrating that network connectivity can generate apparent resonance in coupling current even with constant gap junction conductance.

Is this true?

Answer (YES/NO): NO